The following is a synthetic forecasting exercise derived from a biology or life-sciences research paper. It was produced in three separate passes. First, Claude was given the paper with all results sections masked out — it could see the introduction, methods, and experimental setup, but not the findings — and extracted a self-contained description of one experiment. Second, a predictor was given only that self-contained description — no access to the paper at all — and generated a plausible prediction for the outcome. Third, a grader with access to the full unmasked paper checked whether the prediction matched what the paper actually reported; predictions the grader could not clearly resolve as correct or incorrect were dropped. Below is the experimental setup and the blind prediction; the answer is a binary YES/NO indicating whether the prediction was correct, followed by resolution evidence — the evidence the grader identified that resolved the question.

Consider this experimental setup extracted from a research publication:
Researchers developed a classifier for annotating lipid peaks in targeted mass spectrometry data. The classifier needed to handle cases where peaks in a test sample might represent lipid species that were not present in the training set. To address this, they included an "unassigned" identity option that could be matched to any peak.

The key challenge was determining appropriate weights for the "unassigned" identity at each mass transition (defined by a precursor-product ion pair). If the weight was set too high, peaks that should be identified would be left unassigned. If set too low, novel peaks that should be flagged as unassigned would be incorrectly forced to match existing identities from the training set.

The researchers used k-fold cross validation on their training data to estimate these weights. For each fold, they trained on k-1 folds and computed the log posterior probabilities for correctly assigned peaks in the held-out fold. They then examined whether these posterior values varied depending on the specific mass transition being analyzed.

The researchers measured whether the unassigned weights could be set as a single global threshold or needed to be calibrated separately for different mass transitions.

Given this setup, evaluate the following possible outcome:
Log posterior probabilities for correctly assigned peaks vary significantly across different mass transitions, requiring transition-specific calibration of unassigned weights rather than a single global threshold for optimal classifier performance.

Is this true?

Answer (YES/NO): YES